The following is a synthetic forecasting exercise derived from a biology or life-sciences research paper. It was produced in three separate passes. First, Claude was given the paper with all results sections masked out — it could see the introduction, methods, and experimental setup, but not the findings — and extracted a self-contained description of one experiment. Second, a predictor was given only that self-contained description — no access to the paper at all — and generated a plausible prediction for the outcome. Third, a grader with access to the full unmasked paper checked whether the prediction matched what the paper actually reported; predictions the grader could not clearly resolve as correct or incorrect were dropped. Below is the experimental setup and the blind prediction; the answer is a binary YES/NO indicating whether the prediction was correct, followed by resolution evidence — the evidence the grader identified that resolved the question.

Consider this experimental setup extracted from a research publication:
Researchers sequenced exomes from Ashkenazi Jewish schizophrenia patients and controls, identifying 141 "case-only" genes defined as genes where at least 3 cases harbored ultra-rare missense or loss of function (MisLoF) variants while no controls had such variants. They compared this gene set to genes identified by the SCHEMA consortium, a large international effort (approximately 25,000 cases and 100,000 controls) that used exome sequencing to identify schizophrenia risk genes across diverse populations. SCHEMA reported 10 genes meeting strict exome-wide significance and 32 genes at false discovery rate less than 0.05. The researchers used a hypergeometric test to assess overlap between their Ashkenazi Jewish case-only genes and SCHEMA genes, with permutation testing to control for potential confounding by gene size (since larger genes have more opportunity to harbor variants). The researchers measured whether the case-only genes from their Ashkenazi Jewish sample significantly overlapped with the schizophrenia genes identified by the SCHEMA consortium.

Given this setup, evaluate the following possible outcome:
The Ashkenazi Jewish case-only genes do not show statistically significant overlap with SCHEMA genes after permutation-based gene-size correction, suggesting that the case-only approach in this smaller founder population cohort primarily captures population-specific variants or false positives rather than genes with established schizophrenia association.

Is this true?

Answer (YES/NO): NO